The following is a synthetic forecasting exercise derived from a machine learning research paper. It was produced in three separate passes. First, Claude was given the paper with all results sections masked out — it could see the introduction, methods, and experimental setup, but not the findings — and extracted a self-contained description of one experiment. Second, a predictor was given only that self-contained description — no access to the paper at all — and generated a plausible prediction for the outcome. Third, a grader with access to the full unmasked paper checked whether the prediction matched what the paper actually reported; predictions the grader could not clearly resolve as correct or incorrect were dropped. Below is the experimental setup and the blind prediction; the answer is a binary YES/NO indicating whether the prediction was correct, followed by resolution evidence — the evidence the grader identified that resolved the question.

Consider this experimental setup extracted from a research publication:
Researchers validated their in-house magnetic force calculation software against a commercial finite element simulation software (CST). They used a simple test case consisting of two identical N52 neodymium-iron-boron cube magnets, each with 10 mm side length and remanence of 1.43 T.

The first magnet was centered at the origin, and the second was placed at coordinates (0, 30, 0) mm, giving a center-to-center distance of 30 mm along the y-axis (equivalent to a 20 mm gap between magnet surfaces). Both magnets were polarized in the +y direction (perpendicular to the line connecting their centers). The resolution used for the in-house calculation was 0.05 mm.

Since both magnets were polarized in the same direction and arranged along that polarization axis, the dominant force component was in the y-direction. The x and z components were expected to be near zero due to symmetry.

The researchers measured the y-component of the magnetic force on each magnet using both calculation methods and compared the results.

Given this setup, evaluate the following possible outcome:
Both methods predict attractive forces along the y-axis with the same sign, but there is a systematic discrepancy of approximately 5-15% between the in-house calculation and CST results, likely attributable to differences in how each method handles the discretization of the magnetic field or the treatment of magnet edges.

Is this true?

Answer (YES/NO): NO